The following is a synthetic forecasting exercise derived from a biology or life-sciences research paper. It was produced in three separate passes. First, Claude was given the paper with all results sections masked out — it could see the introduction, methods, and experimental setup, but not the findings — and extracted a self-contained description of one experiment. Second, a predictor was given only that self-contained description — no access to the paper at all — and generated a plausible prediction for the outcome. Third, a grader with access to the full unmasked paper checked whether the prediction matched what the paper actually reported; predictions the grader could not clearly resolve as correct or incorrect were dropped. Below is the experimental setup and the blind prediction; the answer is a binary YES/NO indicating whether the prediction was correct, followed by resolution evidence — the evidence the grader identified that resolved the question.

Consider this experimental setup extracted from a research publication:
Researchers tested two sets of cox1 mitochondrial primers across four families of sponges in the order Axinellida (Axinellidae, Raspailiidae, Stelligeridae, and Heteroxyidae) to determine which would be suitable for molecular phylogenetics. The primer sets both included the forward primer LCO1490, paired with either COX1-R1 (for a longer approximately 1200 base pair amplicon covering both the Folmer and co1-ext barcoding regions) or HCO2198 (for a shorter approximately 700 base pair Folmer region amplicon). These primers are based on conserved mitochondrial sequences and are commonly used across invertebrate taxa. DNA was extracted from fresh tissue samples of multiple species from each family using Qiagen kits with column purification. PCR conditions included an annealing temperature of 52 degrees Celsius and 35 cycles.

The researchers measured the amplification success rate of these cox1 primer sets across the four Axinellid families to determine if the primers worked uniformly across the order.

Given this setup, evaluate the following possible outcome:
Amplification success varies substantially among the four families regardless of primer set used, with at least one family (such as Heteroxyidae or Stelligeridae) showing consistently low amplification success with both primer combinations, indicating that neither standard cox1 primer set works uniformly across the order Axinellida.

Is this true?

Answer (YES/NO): YES